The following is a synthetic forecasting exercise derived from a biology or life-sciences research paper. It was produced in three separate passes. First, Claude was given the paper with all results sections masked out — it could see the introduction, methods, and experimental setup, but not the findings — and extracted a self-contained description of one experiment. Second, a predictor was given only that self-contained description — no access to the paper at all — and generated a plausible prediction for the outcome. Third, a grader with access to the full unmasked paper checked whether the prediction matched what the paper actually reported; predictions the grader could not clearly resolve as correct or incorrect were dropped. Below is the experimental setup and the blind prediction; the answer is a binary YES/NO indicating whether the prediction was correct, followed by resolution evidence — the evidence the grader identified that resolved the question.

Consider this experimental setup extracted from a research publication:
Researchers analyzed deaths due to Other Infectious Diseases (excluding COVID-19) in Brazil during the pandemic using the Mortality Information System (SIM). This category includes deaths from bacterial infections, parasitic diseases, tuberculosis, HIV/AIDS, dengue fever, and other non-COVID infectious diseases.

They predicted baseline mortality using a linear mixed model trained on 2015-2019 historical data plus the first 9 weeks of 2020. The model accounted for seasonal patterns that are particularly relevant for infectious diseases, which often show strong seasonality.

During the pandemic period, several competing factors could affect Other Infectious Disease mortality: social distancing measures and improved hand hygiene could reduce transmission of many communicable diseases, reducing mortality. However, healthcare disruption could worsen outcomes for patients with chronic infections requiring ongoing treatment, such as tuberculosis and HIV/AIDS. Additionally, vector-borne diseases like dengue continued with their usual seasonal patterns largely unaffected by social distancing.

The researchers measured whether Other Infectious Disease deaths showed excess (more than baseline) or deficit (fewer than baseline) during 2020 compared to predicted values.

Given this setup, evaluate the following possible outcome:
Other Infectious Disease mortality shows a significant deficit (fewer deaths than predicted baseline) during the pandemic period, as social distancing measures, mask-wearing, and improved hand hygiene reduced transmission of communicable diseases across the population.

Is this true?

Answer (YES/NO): NO